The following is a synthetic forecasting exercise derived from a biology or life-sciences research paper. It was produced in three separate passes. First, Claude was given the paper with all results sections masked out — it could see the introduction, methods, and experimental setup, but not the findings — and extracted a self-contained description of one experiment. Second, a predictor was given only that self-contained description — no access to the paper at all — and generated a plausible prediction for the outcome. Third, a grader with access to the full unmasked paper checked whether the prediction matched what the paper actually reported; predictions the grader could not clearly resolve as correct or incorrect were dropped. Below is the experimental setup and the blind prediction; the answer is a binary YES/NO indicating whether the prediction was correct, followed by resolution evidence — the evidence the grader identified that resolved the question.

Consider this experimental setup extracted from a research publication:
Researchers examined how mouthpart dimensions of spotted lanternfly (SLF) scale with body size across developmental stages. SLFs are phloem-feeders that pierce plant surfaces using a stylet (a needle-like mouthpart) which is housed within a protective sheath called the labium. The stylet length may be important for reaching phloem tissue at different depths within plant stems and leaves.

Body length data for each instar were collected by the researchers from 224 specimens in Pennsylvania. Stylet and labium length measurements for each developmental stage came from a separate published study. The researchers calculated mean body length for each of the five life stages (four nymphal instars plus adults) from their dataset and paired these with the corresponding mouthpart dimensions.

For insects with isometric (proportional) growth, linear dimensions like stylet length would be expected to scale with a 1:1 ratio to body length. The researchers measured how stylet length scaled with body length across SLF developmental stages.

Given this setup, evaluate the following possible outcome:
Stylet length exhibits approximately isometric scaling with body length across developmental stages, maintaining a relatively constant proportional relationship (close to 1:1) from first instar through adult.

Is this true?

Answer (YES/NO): NO